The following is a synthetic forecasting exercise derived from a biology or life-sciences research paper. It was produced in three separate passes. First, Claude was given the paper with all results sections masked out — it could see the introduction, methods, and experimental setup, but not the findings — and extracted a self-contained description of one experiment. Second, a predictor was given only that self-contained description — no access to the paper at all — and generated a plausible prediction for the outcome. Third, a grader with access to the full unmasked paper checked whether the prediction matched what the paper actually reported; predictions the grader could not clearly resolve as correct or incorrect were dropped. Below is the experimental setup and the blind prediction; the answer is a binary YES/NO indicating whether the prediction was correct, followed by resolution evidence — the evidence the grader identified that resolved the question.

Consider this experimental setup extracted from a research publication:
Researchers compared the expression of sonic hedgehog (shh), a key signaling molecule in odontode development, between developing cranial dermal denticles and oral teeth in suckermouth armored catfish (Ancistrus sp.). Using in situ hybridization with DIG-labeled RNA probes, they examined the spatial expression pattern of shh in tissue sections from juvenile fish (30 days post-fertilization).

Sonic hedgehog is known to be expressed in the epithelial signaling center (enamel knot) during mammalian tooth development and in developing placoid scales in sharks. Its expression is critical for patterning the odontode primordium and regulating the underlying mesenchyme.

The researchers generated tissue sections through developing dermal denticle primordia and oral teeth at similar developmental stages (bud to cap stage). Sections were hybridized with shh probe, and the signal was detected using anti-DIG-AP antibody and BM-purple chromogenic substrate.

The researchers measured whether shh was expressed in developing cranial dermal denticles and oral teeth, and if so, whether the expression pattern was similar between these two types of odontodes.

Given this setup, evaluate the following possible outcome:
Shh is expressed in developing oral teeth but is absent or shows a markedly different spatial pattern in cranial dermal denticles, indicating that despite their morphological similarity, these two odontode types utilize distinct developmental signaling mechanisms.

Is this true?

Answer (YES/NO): NO